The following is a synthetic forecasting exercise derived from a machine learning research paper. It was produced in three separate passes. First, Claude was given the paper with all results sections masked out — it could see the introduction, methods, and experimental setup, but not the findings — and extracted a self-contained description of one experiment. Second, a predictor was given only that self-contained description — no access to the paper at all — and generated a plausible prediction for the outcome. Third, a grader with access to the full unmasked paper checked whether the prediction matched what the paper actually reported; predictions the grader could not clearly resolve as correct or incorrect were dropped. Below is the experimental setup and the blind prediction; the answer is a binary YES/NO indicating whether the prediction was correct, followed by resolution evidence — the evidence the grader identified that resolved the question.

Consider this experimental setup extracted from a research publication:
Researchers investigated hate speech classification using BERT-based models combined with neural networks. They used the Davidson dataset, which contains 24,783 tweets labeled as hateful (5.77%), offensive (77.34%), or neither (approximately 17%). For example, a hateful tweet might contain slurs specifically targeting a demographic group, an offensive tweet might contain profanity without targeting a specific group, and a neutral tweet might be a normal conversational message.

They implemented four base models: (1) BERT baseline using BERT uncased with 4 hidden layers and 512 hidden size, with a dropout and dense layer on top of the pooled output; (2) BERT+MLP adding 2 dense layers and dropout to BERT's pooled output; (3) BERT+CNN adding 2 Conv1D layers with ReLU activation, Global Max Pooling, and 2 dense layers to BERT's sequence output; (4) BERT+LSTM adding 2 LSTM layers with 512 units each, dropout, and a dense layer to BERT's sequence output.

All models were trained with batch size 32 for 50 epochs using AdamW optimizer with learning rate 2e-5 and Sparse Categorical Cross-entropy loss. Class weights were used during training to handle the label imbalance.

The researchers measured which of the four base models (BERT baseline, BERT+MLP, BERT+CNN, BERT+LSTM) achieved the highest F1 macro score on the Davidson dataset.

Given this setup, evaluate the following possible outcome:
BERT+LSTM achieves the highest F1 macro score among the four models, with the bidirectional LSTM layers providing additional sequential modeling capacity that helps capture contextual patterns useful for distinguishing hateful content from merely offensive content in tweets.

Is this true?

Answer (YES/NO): YES